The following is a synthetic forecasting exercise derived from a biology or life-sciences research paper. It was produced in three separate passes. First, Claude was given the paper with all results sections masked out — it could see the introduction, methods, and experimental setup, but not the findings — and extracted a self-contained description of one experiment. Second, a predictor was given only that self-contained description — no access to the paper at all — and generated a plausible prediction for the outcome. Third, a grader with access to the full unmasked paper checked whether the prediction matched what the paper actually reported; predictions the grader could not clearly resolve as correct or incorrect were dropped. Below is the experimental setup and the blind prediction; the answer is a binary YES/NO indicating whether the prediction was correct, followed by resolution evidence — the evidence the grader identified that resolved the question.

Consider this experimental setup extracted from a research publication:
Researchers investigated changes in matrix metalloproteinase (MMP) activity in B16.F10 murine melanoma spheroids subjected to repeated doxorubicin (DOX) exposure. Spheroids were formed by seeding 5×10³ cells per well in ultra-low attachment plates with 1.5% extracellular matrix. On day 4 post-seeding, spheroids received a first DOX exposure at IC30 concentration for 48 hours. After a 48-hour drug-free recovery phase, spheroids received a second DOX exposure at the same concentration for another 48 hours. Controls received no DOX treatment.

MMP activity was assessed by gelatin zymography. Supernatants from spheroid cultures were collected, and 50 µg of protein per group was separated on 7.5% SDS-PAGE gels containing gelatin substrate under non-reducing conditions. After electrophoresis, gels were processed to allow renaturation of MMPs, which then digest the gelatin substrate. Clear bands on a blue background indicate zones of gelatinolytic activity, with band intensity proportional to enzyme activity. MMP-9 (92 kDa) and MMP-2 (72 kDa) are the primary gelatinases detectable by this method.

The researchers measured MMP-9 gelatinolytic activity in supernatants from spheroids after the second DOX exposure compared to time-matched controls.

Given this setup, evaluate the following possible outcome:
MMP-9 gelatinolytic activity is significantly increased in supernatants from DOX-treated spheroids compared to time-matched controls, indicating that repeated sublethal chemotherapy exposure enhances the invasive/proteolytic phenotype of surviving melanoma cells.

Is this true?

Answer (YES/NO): YES